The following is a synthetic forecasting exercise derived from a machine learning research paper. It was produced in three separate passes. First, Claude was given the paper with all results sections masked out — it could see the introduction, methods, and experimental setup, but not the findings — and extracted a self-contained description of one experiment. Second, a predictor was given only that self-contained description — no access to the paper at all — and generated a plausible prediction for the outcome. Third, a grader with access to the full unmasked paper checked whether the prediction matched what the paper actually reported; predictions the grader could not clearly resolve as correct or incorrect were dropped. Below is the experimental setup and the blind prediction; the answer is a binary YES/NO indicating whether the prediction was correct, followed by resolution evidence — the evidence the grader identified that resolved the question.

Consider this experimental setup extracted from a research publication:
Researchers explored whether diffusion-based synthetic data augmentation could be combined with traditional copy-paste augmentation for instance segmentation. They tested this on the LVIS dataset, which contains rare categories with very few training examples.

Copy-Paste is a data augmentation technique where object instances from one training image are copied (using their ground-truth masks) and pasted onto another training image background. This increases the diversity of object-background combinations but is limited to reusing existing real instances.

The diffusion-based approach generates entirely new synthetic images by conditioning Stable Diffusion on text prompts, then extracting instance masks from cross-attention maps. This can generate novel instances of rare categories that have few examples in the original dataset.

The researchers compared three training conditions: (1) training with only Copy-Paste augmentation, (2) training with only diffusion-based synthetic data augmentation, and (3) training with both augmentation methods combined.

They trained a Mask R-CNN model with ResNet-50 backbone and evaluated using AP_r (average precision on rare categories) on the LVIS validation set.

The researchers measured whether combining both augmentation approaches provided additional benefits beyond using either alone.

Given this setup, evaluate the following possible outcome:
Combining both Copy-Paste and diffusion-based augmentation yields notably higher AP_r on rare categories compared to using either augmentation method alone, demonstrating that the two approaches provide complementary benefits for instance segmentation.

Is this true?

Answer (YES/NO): NO